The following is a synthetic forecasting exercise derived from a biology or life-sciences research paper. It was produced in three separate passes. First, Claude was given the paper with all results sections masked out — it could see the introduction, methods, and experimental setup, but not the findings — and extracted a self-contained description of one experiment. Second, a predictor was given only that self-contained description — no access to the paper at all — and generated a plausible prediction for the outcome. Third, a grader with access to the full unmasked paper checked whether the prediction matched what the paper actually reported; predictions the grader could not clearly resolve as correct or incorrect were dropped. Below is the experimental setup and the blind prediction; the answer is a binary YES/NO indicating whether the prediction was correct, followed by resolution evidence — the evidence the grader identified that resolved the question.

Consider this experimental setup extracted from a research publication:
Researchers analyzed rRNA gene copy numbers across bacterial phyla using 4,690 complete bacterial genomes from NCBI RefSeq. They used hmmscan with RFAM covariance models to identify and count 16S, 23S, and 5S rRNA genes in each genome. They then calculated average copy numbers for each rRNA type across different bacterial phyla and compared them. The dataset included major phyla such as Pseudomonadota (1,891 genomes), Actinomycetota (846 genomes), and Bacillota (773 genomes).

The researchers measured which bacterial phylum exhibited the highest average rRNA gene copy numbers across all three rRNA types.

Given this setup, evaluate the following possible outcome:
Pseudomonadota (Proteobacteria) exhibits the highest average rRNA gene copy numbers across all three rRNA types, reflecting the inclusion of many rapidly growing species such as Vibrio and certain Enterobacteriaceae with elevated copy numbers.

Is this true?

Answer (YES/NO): NO